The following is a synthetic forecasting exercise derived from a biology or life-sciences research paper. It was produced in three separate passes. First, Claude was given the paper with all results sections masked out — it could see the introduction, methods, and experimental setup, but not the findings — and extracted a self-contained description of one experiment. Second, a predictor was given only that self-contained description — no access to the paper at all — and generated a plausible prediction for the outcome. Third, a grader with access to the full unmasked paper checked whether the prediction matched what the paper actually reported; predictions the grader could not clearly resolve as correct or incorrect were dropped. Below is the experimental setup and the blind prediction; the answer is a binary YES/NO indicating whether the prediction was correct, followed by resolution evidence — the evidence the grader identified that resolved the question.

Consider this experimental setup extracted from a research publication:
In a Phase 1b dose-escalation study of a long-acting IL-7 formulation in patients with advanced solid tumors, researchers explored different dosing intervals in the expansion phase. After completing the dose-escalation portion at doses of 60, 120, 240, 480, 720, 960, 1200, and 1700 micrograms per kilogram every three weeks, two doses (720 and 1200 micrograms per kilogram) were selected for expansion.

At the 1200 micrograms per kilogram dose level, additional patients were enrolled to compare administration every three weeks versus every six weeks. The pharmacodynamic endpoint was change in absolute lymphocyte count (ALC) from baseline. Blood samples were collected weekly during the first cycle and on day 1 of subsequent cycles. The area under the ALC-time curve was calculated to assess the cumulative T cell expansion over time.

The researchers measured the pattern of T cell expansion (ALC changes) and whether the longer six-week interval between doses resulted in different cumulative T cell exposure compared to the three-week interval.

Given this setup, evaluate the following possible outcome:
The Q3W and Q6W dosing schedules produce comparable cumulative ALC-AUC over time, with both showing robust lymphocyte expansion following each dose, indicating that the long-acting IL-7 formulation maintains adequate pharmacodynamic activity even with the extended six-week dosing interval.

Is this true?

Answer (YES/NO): NO